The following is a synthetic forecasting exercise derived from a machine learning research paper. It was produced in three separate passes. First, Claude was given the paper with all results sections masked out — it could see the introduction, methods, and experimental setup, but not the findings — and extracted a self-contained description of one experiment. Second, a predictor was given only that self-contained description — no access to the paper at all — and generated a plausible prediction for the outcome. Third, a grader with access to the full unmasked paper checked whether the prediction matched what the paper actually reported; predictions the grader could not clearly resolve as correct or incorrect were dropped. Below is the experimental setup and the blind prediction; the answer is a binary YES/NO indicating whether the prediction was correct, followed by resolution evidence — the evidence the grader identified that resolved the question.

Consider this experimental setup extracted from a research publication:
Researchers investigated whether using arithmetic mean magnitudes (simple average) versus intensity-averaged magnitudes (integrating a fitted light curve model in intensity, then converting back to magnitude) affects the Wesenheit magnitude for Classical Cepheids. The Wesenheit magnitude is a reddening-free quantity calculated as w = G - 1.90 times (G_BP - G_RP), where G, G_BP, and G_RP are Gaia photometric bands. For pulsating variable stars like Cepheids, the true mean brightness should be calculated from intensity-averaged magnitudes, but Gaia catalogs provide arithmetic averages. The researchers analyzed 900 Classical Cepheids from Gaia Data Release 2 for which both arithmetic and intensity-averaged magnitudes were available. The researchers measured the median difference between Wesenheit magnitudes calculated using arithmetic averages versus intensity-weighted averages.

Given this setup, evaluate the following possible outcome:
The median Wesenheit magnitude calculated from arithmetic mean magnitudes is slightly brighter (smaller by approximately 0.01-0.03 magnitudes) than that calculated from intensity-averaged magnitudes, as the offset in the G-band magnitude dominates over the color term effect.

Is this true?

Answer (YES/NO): YES